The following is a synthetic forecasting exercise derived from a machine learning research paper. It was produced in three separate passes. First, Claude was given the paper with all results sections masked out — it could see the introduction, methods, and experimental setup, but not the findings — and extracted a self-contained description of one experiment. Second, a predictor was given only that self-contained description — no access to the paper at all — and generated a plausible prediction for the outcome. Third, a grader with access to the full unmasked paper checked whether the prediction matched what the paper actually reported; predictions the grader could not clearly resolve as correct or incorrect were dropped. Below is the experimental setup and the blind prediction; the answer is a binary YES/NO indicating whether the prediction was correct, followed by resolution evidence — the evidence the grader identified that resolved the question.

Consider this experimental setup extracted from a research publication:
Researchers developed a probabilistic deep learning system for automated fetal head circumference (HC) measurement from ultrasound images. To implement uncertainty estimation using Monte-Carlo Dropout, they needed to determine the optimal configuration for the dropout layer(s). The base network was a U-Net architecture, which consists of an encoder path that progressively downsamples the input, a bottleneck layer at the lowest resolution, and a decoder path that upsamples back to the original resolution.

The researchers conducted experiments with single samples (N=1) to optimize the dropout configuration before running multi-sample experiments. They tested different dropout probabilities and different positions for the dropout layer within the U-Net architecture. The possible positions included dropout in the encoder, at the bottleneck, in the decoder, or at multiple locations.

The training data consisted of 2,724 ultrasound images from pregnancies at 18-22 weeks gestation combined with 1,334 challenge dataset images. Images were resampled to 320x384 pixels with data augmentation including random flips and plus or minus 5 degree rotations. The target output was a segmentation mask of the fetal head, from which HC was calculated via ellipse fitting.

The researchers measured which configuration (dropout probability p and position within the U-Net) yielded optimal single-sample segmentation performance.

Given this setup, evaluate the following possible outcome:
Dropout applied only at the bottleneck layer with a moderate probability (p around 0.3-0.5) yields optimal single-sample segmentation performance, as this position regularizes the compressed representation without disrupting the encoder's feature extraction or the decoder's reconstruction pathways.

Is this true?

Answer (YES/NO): NO